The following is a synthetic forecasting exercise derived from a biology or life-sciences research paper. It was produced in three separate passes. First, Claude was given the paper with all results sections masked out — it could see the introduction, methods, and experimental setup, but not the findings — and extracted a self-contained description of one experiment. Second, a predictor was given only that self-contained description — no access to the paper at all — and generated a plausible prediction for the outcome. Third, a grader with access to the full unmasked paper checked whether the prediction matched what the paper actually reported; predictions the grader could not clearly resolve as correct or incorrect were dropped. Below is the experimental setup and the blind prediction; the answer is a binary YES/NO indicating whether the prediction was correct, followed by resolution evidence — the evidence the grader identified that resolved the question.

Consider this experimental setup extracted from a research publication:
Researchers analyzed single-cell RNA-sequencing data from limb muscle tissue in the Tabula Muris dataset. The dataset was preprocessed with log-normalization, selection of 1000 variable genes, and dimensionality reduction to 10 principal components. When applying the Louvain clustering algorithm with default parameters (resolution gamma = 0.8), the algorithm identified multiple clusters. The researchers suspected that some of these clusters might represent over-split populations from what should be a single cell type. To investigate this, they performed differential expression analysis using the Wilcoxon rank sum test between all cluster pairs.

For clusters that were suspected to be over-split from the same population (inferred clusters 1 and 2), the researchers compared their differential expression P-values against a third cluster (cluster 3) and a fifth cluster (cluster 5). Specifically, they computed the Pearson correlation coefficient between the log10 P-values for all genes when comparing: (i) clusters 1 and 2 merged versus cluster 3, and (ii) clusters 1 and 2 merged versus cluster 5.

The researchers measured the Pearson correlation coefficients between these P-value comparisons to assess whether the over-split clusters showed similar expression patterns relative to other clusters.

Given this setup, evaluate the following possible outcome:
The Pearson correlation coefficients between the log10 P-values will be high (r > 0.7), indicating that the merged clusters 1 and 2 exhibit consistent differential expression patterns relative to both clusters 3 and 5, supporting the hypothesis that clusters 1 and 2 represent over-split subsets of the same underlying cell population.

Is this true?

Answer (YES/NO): YES